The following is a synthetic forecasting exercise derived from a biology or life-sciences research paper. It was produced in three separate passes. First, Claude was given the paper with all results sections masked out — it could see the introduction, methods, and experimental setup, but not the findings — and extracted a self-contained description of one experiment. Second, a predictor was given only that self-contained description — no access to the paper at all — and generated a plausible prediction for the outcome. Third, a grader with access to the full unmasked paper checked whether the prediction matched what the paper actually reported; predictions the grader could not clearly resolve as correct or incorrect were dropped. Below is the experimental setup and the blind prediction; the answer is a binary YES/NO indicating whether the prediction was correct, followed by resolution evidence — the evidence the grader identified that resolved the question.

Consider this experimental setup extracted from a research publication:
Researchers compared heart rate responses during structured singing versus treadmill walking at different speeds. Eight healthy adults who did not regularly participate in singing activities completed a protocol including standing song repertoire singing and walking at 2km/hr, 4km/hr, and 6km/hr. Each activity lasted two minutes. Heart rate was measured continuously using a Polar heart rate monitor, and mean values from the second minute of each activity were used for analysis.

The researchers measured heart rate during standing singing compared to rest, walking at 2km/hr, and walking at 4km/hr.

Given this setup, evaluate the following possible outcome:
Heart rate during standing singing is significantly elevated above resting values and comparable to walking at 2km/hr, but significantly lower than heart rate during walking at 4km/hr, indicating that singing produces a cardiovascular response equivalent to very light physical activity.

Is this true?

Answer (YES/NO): NO